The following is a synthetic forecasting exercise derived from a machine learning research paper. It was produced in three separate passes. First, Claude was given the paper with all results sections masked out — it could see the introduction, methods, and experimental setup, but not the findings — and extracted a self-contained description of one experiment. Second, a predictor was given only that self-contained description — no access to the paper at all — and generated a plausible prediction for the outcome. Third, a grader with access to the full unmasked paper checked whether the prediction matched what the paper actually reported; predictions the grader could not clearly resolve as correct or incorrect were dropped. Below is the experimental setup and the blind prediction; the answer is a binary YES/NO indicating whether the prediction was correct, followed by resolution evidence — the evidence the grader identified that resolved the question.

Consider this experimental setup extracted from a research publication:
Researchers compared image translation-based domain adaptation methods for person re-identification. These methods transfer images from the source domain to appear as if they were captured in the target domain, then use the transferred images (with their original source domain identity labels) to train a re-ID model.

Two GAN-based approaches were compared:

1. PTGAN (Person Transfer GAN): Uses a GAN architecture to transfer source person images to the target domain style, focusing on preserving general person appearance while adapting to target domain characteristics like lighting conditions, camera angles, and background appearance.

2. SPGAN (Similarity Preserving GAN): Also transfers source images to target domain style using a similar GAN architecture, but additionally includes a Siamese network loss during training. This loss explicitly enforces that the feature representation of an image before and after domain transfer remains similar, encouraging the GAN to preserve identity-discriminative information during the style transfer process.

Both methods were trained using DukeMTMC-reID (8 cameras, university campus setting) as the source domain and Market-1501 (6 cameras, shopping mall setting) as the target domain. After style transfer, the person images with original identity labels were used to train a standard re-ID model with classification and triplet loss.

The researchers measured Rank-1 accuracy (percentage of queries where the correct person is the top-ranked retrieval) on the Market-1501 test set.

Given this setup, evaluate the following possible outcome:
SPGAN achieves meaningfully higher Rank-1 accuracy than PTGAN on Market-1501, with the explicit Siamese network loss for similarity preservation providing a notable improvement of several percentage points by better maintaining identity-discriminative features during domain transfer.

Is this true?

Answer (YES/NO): YES